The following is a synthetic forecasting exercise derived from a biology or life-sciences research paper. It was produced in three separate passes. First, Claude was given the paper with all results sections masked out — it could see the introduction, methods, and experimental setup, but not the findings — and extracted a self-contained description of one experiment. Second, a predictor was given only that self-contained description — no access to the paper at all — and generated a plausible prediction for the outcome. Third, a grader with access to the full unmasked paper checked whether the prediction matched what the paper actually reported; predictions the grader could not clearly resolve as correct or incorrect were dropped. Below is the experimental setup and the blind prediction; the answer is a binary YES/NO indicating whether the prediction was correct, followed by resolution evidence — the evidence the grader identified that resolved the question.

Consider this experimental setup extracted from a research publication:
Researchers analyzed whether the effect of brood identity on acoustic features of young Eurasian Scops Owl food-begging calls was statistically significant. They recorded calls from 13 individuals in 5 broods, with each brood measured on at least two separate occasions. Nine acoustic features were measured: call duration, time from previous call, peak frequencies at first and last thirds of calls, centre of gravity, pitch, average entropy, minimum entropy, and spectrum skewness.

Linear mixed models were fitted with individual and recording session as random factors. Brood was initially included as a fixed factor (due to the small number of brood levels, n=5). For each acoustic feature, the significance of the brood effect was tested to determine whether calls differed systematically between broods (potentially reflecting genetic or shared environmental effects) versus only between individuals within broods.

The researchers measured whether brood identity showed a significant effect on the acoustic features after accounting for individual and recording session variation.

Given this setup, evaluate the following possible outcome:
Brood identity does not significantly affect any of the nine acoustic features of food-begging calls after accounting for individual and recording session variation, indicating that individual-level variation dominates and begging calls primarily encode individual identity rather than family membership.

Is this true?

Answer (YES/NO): YES